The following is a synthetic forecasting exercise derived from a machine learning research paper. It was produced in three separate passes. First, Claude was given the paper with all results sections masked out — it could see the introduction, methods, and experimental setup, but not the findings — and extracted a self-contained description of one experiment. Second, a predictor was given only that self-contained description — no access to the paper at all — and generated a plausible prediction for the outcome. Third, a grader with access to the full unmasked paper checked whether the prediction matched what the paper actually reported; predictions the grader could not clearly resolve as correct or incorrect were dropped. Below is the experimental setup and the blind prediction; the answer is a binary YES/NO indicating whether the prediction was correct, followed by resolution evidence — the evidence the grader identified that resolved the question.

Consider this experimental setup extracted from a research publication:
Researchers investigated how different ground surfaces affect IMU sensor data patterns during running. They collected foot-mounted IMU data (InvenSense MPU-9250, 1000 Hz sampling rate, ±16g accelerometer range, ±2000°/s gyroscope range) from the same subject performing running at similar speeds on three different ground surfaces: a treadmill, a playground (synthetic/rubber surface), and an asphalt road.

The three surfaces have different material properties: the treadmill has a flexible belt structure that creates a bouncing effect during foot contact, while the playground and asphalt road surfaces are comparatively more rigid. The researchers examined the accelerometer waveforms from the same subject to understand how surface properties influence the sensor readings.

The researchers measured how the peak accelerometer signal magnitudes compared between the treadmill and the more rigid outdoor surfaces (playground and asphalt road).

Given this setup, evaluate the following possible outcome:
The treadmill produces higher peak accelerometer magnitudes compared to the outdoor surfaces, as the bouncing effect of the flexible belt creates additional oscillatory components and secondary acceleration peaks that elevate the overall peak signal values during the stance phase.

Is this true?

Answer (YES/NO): YES